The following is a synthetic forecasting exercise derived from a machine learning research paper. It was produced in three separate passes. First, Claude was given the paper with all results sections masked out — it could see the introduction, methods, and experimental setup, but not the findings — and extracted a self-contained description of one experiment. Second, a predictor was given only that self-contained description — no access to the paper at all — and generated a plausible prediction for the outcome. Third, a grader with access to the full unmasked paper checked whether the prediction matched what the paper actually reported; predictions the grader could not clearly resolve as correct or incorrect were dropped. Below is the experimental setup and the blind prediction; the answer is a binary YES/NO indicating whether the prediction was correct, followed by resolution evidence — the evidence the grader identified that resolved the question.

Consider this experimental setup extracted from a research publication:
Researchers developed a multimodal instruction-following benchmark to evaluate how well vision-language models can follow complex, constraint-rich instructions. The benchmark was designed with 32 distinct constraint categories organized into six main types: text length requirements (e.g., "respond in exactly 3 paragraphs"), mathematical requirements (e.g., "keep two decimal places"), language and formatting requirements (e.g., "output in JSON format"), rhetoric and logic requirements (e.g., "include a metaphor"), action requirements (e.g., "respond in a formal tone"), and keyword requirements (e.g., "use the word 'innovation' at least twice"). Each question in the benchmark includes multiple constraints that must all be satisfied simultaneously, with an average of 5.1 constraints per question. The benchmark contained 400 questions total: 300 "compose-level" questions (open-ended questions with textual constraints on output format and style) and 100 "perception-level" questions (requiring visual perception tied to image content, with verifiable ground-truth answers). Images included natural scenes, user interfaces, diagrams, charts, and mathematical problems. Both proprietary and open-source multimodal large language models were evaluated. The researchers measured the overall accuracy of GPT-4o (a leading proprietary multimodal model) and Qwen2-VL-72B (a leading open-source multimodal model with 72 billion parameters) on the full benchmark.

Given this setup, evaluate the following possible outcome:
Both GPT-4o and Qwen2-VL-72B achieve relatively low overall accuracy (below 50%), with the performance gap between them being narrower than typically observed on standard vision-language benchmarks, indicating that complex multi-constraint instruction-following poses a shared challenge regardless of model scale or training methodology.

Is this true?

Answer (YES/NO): NO